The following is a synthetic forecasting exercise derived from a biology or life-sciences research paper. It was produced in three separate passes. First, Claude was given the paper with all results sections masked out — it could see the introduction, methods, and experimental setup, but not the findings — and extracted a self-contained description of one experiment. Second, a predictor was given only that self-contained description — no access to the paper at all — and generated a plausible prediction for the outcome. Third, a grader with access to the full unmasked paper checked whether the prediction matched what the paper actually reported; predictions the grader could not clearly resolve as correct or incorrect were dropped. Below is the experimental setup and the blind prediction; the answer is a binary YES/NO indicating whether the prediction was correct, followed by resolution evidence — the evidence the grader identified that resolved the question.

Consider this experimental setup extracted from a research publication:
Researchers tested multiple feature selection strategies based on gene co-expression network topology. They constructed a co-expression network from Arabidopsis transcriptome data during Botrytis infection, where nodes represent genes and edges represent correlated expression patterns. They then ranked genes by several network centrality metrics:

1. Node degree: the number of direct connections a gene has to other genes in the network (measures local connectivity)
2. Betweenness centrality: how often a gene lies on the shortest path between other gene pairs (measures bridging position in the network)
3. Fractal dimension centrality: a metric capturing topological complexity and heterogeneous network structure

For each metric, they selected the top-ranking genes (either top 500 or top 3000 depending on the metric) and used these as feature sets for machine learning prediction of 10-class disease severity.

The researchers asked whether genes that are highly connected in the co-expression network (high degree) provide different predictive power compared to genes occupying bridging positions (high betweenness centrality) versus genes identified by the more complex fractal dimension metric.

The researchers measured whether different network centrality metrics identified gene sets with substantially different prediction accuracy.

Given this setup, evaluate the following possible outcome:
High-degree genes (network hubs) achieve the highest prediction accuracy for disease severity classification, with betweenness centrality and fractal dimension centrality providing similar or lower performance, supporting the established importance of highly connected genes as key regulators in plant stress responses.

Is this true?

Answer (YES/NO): NO